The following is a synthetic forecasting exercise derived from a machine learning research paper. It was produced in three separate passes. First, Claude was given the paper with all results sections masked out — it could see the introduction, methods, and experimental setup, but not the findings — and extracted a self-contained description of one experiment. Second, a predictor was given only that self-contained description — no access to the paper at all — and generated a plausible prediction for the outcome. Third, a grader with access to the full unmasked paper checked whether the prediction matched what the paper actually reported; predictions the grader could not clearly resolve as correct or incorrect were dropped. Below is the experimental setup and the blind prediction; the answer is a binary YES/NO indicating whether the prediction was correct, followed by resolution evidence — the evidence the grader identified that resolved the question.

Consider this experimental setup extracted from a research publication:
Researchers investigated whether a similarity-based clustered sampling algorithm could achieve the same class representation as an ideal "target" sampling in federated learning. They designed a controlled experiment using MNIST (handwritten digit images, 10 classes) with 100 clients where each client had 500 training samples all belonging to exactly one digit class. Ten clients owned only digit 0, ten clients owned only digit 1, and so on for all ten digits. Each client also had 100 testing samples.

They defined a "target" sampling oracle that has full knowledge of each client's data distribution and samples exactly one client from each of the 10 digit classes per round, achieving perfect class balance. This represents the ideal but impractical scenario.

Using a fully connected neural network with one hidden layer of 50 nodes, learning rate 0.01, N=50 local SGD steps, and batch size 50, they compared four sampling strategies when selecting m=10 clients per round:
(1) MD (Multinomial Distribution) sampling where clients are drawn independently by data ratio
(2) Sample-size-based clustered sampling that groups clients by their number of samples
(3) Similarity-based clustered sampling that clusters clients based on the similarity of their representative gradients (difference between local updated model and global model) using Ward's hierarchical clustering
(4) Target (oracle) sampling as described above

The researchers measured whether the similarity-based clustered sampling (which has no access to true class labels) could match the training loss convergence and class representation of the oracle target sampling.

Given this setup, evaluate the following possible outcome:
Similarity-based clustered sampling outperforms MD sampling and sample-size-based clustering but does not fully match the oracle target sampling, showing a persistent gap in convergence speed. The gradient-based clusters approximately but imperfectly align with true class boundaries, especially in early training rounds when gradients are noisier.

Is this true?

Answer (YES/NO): NO